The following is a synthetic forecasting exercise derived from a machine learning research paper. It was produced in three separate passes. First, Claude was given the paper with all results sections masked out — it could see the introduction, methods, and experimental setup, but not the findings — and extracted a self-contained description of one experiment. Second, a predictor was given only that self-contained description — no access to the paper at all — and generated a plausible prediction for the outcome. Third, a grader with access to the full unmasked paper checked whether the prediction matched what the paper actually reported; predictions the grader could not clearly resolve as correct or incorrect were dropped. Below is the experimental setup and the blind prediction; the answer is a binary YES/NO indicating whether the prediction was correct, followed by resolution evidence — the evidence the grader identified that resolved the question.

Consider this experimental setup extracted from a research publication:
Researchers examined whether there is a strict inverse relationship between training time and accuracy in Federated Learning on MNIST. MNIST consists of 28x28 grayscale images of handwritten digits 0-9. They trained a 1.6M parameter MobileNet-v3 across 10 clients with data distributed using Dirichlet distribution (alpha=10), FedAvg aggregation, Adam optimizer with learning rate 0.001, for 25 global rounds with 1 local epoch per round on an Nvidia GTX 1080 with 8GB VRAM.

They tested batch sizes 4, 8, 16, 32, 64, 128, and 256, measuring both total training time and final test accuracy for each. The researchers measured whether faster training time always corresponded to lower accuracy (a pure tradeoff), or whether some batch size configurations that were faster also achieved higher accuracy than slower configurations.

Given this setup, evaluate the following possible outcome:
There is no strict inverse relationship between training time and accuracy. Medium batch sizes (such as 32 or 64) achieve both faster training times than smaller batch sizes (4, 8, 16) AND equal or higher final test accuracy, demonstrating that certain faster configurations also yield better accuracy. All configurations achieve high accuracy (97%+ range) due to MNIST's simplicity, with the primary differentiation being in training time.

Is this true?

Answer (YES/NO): NO